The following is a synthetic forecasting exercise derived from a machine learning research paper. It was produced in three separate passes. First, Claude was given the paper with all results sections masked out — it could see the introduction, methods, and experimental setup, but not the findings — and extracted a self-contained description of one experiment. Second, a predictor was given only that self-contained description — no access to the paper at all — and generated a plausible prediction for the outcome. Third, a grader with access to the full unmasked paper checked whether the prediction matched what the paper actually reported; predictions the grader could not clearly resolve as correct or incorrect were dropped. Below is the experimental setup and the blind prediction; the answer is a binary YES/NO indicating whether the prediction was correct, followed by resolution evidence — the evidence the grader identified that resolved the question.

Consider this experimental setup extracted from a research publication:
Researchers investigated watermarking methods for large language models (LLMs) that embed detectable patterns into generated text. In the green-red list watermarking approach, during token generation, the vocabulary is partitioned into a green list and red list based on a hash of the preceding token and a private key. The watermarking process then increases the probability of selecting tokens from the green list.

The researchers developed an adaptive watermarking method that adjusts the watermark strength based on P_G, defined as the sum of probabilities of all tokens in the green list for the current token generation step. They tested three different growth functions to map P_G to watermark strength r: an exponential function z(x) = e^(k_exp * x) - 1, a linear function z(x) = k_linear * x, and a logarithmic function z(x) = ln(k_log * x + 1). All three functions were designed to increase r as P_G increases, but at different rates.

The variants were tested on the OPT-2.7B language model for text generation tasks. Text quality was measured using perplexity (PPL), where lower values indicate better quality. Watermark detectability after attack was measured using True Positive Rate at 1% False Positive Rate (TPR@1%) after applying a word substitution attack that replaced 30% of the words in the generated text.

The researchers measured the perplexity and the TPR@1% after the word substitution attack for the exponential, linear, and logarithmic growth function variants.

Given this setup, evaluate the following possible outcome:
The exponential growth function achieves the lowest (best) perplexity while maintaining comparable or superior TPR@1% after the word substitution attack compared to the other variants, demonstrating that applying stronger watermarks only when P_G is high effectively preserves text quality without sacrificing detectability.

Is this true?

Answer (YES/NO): NO